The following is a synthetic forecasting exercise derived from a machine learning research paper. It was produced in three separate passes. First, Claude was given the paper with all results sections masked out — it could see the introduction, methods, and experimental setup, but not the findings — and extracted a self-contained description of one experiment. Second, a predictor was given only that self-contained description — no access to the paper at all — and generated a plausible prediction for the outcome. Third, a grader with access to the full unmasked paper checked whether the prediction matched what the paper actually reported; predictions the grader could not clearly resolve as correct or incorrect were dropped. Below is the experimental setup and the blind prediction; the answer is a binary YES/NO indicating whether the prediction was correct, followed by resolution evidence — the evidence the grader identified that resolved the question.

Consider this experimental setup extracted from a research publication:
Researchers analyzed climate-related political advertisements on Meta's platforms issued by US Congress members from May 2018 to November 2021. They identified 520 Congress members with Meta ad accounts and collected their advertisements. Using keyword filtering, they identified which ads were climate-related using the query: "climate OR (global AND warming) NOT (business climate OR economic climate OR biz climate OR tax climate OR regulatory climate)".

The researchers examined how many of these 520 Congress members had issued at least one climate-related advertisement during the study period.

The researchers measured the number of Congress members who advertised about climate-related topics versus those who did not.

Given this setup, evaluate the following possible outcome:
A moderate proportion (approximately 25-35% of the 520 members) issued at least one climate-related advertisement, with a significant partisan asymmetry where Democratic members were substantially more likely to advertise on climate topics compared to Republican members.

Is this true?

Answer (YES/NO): YES